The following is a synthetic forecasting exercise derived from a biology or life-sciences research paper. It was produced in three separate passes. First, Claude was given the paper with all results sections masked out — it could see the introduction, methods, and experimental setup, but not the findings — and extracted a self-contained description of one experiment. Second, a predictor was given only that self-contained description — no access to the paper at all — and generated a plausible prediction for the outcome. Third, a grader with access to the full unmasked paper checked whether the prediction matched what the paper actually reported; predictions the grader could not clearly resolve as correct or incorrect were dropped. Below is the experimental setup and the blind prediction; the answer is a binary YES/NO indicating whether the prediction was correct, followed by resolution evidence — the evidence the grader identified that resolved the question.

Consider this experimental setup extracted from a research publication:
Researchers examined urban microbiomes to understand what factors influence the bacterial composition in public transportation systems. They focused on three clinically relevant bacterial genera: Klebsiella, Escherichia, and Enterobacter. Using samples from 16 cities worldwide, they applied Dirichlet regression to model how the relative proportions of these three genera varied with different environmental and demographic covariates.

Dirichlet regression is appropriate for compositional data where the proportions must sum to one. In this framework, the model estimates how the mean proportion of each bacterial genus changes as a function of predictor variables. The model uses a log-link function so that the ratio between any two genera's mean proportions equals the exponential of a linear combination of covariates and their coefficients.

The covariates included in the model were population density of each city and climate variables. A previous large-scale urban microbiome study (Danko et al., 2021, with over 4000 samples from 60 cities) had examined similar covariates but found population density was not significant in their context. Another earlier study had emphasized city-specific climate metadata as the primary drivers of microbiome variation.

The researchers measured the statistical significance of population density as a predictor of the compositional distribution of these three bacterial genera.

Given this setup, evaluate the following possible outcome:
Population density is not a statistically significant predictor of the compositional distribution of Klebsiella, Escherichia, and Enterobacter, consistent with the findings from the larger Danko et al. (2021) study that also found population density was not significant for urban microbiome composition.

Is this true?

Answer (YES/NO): NO